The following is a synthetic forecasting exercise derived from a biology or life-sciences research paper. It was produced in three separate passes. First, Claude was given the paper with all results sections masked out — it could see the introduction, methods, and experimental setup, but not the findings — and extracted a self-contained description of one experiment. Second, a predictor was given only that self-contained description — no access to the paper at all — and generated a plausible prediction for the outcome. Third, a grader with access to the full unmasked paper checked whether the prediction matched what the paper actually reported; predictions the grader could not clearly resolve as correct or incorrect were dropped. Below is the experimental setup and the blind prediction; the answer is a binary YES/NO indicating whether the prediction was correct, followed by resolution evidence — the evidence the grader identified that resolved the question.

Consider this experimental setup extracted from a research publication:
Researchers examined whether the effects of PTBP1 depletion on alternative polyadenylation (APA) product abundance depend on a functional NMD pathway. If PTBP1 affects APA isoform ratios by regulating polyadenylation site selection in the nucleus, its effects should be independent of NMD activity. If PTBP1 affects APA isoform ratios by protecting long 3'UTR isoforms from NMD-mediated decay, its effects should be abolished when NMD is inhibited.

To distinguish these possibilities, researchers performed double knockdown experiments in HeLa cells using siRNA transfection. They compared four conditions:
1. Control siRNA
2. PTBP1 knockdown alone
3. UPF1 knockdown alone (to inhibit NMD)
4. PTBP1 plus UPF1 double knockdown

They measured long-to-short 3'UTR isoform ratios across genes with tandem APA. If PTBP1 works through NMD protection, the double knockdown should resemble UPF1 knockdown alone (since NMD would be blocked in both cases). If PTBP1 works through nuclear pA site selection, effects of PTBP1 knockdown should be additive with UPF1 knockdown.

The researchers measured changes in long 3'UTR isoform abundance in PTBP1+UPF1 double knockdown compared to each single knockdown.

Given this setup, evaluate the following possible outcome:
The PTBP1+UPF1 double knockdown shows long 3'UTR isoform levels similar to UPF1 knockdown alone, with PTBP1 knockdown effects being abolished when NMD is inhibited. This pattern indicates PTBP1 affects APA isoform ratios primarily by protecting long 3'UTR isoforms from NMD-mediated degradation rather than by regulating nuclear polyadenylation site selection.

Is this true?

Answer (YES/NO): YES